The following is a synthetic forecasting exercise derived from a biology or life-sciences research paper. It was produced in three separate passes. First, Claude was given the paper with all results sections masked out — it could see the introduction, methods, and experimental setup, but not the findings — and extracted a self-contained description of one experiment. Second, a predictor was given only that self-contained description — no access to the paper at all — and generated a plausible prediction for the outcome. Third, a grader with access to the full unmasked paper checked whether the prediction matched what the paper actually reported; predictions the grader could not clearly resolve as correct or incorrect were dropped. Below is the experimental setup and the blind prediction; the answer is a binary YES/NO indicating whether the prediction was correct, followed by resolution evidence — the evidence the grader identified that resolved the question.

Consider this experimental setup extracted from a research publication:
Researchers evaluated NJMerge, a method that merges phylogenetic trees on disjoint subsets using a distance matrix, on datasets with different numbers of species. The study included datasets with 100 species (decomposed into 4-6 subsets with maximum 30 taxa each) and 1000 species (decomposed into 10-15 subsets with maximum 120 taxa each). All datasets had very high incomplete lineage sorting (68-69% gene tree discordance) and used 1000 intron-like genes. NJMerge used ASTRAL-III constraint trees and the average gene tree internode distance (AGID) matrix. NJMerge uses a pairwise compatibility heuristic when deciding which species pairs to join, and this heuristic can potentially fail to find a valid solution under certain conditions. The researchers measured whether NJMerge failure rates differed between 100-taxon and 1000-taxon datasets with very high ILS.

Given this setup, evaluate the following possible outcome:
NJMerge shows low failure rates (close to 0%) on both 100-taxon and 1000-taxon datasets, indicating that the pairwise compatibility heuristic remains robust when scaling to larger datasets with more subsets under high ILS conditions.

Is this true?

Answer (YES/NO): YES